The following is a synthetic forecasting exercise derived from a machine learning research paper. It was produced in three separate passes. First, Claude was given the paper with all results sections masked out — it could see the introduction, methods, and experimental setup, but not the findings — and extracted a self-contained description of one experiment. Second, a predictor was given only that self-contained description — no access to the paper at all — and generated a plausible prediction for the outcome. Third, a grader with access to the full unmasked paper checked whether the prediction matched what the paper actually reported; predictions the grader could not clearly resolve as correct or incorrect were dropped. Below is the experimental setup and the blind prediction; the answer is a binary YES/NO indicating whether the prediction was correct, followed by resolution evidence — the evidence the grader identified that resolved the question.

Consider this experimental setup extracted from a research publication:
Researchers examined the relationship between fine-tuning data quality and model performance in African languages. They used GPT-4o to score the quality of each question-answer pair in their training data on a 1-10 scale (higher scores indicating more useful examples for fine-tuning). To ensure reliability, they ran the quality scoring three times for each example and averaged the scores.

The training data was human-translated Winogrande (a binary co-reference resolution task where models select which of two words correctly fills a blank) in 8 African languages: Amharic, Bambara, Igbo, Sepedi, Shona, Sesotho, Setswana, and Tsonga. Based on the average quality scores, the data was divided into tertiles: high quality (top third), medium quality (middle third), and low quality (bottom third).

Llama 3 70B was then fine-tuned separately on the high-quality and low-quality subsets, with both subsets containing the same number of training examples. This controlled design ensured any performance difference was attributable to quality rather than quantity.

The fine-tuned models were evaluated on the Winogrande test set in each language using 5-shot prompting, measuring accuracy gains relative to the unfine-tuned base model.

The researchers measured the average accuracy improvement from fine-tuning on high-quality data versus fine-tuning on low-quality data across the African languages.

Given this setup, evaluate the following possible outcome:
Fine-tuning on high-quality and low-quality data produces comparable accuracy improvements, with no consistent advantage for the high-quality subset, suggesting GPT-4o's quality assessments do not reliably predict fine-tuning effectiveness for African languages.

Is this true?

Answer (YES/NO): NO